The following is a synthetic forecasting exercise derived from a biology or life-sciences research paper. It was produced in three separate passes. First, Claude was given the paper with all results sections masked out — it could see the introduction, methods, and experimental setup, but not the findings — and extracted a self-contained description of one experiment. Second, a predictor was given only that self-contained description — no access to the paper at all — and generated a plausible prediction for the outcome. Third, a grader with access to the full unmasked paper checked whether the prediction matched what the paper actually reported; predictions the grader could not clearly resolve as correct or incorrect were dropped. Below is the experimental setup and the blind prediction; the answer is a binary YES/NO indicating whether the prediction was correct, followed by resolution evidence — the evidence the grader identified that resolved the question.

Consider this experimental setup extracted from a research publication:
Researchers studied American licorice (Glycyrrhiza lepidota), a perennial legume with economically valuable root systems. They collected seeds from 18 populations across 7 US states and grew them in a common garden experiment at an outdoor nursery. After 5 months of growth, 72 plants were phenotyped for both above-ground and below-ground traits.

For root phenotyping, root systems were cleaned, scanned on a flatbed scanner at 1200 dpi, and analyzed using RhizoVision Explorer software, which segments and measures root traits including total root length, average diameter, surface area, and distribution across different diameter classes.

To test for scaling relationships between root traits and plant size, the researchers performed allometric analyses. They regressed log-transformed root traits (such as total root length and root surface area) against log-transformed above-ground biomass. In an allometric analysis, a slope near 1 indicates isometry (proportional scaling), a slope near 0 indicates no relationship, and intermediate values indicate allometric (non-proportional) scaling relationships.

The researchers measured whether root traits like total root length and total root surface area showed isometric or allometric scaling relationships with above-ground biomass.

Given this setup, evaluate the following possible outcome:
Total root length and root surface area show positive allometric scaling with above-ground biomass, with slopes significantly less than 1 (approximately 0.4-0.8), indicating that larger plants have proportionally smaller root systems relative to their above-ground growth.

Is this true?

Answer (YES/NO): NO